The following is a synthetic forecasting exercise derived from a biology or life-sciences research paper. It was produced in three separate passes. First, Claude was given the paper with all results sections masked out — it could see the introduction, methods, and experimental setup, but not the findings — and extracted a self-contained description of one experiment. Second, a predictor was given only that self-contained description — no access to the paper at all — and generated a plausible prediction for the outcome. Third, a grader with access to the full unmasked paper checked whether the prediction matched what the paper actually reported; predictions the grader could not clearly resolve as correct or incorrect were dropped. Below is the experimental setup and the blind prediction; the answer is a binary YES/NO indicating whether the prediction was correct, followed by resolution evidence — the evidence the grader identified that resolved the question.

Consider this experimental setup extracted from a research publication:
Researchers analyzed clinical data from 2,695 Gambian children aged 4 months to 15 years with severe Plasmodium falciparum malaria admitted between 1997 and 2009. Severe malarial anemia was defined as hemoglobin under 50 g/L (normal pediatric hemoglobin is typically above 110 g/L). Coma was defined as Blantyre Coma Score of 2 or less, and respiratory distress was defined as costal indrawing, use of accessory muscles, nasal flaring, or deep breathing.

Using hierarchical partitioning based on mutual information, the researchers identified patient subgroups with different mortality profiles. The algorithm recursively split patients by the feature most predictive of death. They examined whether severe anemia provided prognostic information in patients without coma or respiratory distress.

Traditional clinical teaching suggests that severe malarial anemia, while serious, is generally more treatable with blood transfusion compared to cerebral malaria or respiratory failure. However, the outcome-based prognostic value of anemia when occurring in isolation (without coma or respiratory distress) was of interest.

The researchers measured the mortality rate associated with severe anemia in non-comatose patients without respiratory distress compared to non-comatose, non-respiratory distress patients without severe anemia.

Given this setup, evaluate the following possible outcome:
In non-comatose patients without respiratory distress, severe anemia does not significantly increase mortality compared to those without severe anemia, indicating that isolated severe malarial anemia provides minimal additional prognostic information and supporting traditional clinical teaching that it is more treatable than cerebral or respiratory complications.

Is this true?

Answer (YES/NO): YES